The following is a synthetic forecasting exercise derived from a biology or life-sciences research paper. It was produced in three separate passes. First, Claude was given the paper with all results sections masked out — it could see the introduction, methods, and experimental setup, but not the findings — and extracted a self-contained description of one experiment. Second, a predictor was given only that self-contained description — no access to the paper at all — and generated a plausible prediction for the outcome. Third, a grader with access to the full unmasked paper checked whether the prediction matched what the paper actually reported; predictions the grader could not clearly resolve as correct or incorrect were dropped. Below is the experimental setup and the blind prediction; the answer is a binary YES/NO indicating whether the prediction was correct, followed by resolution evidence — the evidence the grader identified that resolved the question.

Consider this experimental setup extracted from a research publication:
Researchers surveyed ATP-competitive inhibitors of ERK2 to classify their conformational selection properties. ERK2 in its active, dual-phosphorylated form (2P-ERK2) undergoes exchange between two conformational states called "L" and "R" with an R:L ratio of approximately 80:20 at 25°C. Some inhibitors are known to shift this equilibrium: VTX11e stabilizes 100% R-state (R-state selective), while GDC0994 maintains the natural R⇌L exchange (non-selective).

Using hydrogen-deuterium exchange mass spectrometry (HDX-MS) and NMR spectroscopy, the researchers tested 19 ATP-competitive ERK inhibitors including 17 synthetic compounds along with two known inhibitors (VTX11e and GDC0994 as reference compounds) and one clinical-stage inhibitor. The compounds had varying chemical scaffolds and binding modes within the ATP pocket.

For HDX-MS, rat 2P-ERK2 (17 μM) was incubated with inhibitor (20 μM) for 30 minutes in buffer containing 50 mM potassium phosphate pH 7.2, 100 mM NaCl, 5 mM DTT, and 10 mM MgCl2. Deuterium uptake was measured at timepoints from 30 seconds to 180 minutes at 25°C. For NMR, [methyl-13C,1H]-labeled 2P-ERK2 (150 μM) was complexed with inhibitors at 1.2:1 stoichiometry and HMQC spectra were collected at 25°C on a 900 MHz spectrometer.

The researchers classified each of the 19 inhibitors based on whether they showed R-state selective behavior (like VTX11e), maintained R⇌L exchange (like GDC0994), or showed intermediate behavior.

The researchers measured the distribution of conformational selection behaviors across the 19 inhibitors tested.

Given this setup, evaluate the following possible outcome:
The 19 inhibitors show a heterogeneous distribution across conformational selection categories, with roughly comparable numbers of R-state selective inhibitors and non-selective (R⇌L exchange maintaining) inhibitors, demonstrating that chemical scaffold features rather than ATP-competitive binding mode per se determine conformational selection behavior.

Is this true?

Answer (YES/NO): NO